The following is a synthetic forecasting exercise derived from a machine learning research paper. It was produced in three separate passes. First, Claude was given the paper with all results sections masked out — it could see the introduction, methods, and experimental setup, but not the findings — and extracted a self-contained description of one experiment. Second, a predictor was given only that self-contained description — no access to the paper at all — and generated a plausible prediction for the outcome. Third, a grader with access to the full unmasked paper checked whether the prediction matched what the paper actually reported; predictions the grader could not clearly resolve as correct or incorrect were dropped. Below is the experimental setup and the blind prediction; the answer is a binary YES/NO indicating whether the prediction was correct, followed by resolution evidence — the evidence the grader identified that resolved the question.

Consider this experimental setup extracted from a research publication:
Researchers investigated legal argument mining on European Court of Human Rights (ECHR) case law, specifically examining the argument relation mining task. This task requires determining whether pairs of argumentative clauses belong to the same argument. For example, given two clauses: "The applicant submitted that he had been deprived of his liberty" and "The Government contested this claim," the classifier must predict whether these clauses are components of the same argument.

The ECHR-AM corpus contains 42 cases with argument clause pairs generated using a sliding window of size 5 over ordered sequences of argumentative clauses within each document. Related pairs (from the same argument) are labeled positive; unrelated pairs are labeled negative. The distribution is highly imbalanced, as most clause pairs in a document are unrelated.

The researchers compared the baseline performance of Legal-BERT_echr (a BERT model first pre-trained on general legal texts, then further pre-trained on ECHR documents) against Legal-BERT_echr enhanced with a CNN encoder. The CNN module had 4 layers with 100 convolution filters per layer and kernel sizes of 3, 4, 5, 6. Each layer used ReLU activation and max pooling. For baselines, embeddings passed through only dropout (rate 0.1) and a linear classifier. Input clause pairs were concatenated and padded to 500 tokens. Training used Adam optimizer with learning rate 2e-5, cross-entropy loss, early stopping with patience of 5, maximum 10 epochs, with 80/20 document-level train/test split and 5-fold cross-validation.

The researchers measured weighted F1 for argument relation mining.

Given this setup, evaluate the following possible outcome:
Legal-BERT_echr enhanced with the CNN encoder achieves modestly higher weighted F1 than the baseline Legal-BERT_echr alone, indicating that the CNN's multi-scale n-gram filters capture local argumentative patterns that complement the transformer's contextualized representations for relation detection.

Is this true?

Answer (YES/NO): NO